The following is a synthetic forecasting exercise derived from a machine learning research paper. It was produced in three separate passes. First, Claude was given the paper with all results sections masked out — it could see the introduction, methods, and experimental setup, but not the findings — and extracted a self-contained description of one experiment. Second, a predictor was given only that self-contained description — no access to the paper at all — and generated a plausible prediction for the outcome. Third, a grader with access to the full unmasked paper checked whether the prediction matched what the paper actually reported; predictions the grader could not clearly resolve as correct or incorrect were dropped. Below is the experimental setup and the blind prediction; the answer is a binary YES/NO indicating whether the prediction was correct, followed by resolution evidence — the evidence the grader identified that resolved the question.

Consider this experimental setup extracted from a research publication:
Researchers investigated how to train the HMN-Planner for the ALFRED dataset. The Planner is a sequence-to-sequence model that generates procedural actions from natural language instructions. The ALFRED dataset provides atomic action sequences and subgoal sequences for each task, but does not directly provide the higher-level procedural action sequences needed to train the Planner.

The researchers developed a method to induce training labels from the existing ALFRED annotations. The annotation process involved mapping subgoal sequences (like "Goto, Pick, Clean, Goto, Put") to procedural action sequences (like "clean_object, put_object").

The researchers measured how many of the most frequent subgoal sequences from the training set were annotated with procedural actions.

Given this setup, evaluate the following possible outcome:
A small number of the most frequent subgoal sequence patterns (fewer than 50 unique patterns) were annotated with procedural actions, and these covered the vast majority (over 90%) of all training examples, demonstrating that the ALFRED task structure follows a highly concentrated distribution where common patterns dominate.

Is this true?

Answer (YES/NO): YES